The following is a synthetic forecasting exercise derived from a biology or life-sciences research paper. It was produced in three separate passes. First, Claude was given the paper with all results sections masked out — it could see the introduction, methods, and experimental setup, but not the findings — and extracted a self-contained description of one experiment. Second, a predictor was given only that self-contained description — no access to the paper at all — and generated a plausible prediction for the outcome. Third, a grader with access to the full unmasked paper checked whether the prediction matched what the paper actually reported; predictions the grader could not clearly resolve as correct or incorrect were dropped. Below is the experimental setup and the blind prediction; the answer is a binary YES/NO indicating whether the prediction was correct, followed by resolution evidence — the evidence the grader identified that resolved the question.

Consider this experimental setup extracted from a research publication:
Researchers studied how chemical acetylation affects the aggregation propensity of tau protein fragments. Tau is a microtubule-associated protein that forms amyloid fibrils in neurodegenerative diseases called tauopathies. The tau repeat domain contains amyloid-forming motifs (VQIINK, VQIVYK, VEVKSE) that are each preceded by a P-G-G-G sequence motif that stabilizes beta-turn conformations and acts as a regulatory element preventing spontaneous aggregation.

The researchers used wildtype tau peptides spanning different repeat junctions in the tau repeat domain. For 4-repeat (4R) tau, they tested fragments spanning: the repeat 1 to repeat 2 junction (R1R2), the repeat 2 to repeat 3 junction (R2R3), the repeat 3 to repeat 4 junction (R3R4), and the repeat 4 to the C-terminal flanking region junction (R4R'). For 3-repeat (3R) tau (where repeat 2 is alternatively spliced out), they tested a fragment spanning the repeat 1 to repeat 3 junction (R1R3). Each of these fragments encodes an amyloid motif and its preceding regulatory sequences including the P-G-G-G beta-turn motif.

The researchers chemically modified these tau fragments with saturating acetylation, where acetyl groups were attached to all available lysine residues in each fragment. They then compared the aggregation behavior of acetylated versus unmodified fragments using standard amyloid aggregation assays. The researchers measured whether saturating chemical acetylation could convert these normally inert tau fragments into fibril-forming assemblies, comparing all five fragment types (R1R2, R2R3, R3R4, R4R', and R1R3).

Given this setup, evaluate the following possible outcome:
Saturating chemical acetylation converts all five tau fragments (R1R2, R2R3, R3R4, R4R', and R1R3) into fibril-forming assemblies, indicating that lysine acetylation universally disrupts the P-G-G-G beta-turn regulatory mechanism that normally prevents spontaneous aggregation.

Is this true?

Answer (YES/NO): NO